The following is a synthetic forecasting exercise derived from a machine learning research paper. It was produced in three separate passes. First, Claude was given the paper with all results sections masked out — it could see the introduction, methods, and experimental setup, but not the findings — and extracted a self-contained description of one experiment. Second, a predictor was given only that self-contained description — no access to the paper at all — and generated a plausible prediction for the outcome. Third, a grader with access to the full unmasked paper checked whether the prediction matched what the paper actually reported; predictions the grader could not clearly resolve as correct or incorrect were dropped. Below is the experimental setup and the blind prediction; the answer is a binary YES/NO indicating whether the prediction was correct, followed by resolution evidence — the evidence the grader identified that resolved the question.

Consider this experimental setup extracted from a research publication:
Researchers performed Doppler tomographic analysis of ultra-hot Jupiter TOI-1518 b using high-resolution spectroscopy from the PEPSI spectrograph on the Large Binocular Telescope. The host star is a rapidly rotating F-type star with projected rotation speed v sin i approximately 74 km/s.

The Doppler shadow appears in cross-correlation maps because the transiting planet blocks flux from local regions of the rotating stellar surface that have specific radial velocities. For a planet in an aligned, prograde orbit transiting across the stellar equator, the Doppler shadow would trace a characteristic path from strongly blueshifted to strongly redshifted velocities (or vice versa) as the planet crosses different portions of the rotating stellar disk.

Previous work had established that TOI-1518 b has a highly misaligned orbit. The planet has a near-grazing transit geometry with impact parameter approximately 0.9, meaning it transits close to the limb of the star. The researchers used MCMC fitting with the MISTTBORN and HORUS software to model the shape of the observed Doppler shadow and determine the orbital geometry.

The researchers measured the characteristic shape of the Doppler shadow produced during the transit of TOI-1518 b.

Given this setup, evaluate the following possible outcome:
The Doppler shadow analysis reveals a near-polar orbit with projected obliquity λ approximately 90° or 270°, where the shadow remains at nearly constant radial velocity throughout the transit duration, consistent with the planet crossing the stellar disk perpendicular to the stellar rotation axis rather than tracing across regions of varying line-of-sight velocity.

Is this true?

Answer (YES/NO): NO